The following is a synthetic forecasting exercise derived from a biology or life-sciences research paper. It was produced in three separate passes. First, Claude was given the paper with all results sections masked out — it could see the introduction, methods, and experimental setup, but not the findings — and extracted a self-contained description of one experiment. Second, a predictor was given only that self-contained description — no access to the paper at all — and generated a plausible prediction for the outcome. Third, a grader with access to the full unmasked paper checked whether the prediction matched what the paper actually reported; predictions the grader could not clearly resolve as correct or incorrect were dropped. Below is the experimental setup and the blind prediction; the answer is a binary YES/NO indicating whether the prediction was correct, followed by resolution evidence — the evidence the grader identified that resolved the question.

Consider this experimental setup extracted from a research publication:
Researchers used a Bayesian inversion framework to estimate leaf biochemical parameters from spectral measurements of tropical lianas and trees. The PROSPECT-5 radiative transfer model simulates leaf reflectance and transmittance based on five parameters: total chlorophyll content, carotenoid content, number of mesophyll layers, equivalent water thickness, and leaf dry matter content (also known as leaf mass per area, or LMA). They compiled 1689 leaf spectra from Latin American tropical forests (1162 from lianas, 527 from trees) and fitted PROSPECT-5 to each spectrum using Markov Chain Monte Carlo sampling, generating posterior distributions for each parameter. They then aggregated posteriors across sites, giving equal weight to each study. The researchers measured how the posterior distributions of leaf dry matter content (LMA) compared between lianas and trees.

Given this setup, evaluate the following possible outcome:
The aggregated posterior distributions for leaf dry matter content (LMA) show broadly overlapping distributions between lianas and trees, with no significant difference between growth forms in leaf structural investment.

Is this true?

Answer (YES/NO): NO